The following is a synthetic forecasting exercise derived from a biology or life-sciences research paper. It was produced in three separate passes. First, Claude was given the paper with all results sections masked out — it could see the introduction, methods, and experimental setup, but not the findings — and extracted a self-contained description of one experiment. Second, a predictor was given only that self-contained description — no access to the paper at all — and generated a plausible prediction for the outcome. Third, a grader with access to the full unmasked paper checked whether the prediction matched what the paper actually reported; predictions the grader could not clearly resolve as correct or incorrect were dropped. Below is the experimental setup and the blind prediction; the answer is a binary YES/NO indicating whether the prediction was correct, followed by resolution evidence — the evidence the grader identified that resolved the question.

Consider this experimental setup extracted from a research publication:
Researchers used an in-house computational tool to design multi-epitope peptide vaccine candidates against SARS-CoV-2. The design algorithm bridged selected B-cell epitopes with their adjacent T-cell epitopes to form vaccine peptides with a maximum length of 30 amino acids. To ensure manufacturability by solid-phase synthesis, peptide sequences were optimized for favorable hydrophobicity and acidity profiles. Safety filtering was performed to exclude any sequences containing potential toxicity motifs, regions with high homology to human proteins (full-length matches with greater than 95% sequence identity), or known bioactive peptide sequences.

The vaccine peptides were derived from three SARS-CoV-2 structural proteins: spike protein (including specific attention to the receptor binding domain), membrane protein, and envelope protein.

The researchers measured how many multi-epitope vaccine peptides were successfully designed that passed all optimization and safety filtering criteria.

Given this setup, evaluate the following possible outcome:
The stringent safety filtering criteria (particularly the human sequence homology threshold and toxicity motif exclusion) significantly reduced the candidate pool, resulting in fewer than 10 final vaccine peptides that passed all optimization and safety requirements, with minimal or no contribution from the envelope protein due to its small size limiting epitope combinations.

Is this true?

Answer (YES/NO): NO